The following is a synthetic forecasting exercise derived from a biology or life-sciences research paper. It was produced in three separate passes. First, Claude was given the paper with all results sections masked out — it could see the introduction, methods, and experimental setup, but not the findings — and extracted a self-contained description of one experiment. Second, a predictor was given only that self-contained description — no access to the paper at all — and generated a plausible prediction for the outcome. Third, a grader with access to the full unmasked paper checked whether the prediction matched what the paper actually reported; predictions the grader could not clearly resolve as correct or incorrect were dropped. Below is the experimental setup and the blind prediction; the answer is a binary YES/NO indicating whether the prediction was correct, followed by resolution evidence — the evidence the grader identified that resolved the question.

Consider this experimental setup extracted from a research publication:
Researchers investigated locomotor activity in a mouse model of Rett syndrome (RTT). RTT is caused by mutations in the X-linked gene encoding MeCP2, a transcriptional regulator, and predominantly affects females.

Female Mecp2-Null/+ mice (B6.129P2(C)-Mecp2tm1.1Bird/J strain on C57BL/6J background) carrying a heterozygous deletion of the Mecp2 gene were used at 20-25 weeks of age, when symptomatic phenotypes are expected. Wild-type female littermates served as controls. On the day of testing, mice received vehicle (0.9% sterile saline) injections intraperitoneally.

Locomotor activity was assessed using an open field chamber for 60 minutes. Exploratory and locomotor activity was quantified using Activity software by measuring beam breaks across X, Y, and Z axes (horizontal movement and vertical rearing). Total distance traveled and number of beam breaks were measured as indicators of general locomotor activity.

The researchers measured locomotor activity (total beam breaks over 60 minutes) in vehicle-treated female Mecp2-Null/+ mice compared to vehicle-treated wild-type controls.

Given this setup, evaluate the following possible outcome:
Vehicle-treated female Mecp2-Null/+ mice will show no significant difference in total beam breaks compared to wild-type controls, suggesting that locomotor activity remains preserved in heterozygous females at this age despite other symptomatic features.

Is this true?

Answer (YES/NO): YES